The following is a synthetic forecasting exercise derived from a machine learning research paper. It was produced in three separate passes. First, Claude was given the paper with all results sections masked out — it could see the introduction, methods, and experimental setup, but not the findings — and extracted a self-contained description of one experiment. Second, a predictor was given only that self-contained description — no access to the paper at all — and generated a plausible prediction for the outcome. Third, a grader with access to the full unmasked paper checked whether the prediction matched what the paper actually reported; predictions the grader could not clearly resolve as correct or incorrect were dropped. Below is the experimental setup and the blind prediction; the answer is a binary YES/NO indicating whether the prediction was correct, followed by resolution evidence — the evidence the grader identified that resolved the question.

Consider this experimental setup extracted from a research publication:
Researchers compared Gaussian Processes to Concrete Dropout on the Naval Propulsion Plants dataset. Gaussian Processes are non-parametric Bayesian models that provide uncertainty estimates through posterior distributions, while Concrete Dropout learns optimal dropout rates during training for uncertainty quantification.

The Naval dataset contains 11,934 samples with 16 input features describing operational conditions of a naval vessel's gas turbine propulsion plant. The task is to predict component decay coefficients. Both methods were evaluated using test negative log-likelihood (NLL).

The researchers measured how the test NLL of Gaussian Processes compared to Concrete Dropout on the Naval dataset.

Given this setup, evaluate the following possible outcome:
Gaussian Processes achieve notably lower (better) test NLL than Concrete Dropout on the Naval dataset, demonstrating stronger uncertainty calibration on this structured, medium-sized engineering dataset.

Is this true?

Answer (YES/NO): NO